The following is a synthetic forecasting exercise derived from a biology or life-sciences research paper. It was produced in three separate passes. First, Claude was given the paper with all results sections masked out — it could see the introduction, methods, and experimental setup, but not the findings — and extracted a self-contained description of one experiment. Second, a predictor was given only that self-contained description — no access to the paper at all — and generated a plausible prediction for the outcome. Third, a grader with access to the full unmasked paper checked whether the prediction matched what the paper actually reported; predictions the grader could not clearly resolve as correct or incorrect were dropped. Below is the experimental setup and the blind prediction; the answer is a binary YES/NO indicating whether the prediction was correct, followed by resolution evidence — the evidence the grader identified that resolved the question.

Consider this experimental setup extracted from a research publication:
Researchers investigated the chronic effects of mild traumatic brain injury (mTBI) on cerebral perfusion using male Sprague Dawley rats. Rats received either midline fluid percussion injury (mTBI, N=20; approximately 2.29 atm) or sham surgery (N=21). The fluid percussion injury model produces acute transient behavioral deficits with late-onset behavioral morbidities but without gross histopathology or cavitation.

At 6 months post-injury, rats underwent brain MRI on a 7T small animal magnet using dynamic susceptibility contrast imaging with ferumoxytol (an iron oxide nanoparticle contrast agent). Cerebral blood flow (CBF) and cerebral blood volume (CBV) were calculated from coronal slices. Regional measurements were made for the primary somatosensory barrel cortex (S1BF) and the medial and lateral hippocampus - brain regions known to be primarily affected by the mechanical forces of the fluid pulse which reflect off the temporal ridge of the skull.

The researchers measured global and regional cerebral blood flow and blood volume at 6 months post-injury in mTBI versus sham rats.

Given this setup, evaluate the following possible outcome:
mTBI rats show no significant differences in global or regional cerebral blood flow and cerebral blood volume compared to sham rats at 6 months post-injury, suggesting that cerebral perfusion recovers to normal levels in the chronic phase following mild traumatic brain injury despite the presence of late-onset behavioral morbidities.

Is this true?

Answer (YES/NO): YES